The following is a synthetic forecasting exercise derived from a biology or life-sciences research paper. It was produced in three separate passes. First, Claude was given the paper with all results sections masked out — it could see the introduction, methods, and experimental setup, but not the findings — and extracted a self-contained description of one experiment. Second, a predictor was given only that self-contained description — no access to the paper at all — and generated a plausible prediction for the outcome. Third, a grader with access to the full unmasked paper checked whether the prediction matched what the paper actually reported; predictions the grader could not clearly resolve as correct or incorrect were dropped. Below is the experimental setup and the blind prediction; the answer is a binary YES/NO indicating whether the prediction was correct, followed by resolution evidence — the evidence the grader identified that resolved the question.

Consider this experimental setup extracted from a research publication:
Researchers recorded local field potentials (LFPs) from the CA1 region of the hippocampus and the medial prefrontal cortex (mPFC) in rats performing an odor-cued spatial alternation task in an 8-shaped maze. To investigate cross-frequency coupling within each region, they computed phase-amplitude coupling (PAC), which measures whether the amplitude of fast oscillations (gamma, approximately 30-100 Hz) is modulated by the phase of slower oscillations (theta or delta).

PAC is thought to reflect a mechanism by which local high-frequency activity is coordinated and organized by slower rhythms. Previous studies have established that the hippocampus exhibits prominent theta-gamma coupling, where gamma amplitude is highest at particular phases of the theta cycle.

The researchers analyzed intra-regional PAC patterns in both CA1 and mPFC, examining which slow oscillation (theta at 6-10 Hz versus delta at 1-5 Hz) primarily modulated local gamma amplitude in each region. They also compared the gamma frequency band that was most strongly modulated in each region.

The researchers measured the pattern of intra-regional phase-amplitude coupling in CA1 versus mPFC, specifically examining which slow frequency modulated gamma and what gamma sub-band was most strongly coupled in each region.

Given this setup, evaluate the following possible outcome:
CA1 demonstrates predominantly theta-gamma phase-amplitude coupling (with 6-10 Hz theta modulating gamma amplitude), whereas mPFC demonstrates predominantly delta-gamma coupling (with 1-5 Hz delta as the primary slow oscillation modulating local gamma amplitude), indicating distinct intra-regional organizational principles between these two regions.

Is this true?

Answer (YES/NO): YES